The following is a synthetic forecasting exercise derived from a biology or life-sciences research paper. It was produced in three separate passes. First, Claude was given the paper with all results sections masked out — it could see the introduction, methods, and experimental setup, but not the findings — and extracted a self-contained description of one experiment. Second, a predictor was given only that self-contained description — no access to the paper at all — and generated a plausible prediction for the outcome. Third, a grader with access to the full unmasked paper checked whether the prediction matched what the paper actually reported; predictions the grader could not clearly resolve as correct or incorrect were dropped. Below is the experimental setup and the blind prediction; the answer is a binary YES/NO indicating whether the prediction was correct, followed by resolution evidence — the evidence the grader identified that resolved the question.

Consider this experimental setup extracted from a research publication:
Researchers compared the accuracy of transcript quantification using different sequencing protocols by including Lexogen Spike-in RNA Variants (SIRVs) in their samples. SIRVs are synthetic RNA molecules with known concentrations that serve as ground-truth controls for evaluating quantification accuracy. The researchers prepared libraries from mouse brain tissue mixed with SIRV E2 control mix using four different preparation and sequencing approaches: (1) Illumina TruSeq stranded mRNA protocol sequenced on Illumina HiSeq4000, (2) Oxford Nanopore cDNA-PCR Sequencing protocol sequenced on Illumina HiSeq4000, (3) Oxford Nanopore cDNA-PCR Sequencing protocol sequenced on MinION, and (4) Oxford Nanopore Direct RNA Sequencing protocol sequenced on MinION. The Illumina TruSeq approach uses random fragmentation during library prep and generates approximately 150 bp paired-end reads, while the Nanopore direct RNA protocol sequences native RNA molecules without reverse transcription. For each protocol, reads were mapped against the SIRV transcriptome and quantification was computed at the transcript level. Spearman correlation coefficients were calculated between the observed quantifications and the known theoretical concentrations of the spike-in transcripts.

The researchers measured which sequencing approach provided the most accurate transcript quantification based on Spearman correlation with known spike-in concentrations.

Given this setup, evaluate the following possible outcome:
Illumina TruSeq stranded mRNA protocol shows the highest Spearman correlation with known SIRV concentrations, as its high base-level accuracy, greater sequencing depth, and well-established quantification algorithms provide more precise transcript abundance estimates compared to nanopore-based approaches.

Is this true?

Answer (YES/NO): NO